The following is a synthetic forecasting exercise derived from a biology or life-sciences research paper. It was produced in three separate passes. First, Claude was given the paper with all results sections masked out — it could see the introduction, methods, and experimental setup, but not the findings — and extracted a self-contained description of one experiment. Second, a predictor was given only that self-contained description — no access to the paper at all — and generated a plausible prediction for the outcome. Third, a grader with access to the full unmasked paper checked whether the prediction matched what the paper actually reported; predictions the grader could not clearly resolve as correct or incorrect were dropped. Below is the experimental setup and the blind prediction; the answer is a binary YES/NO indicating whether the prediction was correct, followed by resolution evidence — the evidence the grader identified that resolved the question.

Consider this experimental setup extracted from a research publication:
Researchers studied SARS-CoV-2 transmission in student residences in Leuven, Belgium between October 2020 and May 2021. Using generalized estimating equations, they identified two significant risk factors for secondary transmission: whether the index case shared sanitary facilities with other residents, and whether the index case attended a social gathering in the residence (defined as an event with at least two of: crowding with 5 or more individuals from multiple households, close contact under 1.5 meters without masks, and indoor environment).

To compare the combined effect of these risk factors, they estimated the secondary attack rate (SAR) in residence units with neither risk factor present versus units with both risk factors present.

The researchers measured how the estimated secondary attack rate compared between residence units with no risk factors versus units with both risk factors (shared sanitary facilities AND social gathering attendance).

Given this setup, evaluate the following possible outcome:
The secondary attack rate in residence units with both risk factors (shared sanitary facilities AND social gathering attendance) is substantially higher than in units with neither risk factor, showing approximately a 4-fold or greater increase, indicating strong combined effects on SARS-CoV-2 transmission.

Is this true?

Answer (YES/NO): YES